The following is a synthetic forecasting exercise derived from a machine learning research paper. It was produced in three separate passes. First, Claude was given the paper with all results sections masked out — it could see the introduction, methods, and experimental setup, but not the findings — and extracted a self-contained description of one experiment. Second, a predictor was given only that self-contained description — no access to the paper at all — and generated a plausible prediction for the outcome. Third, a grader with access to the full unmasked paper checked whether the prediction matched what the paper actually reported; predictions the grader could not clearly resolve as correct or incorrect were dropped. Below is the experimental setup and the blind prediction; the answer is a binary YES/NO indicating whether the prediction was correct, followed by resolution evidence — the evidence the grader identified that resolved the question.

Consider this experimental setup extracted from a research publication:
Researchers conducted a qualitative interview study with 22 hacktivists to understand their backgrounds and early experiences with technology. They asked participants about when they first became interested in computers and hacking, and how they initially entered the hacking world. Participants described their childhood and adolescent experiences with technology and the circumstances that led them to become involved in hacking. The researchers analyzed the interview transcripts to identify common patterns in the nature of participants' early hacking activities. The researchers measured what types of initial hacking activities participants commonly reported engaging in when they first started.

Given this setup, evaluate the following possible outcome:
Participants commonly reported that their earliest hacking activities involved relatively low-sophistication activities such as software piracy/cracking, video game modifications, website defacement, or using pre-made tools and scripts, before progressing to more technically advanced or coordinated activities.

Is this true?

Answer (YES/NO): NO